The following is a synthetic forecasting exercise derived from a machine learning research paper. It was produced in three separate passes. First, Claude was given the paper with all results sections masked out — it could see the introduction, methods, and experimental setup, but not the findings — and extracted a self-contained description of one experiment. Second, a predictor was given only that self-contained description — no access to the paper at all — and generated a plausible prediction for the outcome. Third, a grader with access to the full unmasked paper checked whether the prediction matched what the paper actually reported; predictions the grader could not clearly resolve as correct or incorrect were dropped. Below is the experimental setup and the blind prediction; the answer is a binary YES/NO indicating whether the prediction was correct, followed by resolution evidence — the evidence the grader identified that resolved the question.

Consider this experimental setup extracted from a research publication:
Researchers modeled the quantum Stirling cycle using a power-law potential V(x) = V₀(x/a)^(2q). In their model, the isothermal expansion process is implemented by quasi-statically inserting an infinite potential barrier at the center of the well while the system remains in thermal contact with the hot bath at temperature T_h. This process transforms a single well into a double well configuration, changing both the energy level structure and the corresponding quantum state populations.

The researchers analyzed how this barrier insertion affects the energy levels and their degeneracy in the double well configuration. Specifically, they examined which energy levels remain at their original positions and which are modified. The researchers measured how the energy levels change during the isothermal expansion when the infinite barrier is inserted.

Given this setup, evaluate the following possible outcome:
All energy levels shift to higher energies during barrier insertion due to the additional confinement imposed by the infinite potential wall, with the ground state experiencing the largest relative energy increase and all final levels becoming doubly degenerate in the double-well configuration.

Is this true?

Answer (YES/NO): NO